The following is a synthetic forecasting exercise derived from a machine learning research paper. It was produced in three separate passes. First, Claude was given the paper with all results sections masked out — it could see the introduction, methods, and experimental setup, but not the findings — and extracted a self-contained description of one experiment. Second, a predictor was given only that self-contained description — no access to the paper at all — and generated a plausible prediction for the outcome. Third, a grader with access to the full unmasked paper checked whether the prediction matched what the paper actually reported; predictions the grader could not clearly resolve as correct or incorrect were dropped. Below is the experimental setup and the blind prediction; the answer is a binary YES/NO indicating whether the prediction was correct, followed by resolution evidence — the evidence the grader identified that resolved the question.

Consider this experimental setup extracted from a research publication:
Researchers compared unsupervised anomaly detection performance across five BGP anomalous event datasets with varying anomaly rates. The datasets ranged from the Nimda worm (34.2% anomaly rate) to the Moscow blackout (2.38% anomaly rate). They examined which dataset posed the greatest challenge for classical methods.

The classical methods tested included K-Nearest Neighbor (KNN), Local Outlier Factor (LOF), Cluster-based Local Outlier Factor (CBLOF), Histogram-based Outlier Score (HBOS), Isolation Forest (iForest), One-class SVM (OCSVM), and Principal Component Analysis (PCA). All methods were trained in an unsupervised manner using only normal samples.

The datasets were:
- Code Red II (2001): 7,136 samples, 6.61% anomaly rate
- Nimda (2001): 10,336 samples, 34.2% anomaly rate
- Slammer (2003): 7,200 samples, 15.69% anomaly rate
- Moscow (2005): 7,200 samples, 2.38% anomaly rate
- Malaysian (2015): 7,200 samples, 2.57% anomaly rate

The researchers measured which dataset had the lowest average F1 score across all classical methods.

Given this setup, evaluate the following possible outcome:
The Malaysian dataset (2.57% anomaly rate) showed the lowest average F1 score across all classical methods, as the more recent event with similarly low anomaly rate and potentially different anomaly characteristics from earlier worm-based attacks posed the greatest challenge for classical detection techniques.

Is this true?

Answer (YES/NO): NO